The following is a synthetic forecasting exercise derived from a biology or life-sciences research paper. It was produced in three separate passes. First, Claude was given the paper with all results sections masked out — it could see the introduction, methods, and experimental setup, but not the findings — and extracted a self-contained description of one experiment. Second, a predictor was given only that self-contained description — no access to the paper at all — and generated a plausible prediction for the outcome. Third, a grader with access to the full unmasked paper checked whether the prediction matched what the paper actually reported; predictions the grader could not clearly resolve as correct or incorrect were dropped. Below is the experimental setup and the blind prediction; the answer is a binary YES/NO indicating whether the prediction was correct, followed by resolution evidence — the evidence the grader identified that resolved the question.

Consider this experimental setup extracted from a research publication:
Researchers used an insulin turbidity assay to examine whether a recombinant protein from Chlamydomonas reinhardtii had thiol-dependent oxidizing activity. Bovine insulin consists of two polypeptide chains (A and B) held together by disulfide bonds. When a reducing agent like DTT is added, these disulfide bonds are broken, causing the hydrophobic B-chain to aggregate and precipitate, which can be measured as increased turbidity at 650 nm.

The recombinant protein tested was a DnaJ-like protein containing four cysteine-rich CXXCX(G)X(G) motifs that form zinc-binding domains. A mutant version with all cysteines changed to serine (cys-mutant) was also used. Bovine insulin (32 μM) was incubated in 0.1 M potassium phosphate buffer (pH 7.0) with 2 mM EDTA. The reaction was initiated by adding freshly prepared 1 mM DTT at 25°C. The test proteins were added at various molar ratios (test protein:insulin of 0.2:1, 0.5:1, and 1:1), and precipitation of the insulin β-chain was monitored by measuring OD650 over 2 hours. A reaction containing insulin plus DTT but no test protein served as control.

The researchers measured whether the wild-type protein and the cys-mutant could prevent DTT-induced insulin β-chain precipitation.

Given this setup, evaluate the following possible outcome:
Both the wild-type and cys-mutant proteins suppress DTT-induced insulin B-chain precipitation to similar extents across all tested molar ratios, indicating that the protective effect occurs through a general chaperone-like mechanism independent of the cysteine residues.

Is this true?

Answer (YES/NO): NO